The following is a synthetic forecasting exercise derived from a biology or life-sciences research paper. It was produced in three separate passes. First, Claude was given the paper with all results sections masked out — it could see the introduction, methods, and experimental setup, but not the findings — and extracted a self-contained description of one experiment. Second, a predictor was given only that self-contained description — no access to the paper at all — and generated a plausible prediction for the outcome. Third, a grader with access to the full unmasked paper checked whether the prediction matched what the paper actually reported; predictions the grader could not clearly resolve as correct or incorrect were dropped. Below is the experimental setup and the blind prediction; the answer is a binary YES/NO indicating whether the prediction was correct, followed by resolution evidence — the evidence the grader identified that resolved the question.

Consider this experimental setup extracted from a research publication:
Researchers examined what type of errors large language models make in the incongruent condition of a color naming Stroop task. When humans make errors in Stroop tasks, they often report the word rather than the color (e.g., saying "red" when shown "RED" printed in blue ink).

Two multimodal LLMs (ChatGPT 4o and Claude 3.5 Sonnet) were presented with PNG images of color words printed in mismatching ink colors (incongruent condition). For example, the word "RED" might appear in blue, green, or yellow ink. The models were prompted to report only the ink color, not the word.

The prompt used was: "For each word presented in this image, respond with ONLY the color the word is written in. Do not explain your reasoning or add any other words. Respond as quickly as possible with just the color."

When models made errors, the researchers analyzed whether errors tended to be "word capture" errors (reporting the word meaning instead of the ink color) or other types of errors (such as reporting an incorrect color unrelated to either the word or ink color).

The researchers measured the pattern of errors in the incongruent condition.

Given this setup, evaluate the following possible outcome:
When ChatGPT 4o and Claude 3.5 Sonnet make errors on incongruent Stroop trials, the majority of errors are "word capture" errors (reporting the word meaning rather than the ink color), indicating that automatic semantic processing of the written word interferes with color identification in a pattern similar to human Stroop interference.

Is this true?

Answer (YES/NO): YES